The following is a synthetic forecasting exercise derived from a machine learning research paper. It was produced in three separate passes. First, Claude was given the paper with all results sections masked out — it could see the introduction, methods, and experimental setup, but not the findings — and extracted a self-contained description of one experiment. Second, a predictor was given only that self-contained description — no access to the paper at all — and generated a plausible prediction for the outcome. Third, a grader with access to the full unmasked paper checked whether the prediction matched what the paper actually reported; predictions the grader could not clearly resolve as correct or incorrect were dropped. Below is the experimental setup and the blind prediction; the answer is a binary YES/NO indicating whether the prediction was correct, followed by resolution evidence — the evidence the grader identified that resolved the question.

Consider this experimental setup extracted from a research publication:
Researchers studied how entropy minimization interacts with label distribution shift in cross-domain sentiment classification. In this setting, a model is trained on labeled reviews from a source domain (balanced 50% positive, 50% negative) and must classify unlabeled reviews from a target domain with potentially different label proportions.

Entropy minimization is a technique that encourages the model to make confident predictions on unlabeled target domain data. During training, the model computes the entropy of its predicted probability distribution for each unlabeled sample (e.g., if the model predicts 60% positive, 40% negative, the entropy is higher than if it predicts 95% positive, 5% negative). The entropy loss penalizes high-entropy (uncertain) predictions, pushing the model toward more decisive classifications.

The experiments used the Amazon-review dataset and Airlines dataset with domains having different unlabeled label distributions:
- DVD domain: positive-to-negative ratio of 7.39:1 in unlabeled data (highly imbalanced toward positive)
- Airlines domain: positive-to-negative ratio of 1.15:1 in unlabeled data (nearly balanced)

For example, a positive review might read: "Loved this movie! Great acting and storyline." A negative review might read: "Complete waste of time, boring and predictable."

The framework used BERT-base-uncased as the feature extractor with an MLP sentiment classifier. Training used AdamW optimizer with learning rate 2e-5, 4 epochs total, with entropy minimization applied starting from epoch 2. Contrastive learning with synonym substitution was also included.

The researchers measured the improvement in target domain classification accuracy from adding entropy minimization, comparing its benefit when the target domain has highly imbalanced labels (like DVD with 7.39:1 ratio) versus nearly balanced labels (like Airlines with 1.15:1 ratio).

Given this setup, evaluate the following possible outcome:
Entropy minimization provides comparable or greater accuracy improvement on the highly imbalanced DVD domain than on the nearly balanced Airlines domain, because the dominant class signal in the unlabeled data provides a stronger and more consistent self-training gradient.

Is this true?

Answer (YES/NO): NO